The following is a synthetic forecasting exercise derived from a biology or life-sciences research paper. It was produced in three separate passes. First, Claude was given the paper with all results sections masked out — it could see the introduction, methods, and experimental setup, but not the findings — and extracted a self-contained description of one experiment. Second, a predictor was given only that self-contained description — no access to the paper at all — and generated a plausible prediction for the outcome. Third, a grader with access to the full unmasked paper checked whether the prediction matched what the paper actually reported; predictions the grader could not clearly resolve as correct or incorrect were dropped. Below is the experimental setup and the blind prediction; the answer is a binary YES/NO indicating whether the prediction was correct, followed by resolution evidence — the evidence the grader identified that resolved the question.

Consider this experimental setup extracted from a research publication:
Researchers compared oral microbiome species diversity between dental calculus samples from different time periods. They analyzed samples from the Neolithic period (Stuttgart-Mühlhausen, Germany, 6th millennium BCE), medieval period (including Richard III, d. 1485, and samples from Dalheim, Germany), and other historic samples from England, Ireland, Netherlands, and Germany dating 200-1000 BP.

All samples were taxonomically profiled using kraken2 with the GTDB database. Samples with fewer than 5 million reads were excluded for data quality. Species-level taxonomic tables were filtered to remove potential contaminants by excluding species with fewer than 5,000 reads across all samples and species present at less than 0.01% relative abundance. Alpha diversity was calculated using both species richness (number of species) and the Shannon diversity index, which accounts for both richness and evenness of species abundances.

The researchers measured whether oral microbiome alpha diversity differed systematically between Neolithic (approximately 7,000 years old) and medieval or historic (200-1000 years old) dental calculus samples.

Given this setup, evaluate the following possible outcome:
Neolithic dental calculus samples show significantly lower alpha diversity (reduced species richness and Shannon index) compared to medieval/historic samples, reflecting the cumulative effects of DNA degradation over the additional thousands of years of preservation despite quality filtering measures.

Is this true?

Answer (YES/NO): NO